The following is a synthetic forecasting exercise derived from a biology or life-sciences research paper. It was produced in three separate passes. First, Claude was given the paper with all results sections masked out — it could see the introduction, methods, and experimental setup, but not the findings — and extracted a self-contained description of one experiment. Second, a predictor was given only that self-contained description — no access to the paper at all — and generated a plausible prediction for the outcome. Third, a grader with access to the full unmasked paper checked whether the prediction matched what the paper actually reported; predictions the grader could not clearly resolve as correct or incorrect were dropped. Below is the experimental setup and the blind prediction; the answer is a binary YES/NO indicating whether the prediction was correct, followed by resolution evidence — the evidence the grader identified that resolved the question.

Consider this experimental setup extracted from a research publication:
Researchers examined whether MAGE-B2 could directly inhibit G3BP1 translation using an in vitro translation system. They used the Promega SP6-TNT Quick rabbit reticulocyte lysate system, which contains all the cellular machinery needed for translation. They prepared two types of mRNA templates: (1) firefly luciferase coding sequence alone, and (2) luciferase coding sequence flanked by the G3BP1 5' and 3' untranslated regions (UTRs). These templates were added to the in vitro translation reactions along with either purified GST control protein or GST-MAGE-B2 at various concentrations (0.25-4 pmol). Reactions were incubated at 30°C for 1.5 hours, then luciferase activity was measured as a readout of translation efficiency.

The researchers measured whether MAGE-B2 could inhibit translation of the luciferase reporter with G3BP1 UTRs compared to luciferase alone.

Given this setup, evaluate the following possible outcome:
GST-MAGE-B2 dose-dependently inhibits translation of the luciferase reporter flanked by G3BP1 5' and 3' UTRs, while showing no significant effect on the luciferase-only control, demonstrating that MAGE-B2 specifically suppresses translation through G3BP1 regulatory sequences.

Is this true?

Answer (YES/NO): NO